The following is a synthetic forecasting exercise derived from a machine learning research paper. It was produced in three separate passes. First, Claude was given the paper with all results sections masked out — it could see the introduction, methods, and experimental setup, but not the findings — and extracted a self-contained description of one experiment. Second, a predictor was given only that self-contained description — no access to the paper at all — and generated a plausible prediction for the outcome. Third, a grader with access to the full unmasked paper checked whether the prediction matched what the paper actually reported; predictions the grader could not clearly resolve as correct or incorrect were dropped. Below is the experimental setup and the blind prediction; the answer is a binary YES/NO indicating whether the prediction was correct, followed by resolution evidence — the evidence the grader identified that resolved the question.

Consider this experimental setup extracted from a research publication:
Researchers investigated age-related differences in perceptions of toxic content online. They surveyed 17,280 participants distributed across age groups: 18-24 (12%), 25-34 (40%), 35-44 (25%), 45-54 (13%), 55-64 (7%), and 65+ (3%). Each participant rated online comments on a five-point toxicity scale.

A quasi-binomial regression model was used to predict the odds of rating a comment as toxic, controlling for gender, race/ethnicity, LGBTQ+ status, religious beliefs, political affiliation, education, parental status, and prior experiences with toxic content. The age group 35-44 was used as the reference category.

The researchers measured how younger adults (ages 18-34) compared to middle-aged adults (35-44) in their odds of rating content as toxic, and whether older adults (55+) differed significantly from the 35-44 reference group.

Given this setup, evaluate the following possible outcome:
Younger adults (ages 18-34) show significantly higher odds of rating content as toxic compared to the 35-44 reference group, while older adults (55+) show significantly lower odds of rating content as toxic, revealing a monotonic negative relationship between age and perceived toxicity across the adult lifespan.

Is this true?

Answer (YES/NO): NO